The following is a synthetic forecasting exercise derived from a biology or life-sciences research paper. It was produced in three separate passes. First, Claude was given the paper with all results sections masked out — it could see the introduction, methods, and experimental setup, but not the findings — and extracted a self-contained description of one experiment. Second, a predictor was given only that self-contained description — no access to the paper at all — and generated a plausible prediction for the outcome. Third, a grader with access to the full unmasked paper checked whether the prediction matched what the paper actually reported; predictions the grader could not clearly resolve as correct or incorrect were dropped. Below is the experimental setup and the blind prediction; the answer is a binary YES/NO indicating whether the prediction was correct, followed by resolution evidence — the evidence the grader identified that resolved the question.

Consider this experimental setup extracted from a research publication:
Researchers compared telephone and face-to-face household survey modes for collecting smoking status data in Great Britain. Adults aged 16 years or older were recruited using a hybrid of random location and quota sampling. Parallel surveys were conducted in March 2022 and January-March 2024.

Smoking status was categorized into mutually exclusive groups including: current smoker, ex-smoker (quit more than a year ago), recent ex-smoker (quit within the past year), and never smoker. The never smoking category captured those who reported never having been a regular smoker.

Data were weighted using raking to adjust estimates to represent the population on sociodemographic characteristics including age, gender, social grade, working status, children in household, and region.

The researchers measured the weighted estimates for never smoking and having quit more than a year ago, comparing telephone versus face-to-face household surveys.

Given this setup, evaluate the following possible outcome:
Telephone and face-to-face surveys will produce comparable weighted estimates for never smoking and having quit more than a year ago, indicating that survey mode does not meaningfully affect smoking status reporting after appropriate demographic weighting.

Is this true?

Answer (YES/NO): NO